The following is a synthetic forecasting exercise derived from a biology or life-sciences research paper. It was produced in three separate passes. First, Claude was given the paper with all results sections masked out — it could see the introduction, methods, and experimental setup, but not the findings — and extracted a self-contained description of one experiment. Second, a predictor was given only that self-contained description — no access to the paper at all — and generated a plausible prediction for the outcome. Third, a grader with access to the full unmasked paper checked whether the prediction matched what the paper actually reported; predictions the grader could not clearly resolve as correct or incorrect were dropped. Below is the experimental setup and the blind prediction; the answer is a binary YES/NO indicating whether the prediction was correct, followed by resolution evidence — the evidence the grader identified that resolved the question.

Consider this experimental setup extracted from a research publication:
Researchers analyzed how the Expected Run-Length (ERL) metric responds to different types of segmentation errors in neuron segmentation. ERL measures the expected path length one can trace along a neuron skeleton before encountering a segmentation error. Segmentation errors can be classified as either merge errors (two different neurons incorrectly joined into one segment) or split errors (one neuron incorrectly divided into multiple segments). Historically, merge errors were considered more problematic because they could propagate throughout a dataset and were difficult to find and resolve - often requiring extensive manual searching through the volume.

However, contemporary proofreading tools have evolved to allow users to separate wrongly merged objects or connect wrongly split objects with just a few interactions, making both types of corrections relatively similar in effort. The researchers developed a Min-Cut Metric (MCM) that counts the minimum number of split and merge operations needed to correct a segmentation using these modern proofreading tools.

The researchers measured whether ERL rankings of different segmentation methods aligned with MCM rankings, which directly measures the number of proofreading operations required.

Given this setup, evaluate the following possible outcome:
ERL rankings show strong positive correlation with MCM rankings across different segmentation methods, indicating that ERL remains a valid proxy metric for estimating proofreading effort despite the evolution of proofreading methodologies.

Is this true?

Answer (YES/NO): NO